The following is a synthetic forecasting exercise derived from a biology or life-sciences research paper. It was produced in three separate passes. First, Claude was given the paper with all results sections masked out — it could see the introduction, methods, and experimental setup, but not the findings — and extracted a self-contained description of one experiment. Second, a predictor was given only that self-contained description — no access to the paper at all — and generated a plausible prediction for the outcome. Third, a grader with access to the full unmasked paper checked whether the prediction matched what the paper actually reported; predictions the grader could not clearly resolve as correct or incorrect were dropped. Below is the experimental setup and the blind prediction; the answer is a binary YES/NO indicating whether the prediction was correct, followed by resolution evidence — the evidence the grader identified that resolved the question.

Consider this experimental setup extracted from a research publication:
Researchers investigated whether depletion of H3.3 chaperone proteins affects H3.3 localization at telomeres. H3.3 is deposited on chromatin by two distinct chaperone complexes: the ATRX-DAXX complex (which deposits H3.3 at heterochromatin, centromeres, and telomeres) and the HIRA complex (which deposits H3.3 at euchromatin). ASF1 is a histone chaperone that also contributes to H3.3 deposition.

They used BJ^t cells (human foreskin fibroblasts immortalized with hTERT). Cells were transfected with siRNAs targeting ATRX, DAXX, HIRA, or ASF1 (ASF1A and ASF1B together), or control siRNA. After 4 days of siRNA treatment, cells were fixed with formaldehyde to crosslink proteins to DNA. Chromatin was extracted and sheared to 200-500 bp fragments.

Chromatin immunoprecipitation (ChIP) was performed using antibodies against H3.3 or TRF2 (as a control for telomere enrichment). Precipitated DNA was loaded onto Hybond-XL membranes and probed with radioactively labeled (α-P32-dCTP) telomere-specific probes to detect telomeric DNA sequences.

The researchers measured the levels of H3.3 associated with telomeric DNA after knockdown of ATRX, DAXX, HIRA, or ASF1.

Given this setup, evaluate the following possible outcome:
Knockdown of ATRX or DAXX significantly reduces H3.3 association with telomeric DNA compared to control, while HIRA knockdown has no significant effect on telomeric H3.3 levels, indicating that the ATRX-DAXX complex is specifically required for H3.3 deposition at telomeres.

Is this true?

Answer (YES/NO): NO